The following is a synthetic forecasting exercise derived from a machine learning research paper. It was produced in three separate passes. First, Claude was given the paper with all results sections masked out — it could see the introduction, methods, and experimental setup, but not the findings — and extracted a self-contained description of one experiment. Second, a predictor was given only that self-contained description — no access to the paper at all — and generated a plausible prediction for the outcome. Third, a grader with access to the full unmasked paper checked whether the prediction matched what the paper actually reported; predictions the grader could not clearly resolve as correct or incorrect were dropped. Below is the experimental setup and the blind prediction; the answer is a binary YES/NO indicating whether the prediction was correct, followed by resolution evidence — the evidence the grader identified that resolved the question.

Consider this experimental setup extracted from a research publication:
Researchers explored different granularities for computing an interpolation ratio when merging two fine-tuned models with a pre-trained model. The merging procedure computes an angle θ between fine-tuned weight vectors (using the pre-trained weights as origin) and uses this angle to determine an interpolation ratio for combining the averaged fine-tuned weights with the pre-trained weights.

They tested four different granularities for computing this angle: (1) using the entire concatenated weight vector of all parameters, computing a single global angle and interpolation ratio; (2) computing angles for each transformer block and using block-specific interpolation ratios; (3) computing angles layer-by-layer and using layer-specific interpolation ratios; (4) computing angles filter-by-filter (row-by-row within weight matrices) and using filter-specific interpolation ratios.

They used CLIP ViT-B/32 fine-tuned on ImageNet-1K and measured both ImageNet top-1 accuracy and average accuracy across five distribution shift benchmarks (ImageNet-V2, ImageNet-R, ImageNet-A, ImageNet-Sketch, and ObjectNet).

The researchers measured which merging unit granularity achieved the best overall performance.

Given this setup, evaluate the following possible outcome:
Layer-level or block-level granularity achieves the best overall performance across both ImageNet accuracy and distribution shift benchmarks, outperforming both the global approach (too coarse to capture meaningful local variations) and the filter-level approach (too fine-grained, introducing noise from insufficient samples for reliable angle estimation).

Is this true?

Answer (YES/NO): NO